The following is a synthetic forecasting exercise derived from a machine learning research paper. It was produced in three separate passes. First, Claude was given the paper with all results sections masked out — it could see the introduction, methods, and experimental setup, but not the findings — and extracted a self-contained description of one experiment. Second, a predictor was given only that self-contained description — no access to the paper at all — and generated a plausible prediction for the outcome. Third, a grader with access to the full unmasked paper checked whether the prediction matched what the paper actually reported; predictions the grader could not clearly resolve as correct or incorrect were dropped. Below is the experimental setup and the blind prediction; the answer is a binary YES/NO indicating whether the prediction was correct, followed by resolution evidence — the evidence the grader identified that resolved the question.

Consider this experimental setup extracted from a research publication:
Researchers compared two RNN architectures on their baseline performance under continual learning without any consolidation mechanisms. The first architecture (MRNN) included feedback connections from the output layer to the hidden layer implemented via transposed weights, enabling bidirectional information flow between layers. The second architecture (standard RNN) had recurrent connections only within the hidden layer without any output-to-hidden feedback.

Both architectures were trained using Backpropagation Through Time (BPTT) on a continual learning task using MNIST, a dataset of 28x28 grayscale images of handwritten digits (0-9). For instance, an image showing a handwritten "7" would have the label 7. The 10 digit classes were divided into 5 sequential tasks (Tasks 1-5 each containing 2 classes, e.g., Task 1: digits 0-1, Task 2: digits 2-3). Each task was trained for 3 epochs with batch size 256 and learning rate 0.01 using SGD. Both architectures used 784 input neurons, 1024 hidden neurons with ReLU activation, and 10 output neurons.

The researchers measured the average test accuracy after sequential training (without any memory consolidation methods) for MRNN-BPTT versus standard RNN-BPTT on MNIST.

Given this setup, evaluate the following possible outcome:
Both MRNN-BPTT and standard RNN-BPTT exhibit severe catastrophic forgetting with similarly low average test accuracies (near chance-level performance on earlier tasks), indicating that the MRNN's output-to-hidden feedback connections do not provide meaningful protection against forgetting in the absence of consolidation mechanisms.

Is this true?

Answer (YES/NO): YES